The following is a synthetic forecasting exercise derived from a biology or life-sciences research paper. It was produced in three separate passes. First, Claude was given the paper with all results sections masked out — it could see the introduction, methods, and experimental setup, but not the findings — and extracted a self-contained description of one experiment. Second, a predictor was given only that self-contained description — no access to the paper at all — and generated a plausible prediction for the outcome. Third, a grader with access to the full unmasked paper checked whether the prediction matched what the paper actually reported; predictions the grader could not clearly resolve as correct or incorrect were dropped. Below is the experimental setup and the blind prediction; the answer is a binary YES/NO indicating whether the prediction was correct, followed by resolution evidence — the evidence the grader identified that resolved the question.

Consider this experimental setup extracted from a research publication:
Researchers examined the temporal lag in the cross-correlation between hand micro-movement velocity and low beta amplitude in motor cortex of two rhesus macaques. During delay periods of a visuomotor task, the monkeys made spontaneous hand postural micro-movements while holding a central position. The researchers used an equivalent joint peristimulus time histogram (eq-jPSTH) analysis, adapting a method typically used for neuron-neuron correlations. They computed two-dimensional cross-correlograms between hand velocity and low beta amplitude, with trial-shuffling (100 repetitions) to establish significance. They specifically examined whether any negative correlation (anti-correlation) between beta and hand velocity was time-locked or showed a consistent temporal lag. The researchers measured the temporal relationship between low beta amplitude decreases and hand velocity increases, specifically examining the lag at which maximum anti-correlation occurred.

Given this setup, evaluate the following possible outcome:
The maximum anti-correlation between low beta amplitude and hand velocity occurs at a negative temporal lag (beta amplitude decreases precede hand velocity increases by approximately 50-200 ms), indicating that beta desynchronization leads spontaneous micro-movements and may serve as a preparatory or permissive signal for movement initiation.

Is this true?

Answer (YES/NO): NO